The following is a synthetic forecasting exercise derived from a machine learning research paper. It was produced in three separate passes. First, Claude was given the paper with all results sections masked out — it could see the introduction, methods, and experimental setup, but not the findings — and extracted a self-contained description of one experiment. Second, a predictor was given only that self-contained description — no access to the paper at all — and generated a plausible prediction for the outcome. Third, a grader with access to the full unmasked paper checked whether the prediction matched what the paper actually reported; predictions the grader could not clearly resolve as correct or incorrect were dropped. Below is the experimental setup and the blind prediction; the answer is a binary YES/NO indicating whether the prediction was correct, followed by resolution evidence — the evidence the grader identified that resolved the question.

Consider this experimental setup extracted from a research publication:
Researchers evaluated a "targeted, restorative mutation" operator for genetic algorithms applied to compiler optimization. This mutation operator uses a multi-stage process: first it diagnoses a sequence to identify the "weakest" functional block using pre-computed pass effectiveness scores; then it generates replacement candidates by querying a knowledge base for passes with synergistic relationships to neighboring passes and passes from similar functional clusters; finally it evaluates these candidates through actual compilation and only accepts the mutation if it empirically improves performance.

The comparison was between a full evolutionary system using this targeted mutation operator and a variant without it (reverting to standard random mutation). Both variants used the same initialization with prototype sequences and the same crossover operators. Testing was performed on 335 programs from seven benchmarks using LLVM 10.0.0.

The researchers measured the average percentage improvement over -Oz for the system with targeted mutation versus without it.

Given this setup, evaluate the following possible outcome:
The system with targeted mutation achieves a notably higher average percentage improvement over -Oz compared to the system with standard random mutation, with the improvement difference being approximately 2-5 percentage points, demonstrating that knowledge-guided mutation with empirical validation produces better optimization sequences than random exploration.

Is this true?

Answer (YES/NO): NO